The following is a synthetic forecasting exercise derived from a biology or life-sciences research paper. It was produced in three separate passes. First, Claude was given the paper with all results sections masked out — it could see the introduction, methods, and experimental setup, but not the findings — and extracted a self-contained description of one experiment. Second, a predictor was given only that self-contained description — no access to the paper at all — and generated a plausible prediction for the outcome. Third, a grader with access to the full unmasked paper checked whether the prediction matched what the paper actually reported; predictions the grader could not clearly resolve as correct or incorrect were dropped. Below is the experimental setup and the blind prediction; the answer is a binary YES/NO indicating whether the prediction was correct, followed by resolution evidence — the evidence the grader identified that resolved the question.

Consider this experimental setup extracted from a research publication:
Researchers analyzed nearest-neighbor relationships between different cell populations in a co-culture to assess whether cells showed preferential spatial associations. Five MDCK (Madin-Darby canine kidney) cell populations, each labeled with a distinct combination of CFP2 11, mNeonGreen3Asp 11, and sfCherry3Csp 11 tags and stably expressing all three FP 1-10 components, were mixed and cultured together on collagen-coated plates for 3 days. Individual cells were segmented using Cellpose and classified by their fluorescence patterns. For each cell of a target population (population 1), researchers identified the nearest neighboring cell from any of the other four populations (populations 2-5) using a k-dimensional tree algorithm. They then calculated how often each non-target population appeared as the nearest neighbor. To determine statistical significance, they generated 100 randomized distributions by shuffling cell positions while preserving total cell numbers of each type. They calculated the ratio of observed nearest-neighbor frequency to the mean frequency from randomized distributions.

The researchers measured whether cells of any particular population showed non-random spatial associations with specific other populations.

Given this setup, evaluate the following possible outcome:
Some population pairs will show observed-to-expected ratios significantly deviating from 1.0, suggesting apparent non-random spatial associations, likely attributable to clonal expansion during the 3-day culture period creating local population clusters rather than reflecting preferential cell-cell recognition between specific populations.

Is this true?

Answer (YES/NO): NO